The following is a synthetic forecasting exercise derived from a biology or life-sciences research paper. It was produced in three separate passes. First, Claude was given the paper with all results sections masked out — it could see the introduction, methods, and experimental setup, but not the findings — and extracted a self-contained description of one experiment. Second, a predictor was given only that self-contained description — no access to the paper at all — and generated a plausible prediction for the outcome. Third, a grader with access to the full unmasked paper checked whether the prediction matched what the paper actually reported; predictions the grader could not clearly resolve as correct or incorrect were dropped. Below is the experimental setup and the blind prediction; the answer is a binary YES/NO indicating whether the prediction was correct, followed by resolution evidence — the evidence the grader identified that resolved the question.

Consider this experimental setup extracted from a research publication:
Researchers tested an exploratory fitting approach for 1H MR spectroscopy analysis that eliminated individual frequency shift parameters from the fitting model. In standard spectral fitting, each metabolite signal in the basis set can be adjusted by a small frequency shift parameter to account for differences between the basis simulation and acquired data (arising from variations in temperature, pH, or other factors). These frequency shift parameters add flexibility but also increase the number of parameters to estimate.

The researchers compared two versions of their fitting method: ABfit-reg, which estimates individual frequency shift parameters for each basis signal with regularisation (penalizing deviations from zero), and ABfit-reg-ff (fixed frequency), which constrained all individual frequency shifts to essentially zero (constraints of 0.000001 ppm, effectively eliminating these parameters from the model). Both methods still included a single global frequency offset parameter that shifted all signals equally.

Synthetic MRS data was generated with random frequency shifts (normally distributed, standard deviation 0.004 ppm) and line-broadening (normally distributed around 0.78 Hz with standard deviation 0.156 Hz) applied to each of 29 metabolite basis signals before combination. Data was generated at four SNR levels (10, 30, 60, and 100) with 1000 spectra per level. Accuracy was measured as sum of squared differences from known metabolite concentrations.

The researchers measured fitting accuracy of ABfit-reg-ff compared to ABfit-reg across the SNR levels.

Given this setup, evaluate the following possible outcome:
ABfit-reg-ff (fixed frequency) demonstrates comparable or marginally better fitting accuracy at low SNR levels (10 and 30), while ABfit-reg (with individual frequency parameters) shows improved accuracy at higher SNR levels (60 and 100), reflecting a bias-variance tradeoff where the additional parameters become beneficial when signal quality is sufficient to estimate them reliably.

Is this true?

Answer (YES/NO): NO